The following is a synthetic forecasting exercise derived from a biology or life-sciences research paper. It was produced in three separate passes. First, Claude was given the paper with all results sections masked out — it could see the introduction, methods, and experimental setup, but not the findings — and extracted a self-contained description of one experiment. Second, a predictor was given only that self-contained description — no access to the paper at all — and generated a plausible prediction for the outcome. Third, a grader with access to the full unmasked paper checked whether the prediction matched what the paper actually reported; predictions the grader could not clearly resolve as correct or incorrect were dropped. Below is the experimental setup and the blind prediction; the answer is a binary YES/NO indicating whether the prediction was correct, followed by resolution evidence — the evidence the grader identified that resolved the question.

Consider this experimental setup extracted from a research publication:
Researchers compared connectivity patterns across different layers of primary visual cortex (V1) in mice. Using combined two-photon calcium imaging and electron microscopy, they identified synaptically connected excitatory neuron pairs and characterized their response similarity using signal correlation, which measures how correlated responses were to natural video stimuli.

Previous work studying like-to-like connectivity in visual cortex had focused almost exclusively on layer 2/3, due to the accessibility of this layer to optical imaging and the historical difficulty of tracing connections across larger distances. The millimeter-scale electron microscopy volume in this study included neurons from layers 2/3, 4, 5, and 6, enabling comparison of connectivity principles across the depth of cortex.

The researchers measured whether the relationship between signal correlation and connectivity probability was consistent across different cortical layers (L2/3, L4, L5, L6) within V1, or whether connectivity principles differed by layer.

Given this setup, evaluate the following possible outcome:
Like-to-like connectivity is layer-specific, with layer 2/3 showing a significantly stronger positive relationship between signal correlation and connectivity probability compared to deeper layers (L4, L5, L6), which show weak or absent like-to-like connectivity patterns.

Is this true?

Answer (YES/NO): NO